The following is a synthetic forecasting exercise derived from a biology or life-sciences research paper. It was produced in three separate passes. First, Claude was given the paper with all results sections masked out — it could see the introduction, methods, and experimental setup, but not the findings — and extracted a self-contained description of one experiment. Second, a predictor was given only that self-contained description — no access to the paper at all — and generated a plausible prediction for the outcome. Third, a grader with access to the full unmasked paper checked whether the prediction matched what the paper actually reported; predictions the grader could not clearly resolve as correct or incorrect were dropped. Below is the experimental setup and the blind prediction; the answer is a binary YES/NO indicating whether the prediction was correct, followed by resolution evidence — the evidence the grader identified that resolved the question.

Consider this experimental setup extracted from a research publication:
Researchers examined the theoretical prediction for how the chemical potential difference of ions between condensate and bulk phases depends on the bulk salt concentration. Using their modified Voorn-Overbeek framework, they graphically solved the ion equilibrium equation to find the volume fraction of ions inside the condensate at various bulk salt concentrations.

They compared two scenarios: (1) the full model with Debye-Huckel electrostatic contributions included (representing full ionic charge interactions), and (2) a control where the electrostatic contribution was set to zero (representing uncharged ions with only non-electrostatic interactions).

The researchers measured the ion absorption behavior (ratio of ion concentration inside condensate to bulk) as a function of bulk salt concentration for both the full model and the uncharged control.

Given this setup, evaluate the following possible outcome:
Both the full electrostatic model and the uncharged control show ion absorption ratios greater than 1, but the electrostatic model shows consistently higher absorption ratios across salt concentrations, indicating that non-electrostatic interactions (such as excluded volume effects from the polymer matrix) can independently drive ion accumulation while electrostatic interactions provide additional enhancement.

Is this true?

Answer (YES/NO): NO